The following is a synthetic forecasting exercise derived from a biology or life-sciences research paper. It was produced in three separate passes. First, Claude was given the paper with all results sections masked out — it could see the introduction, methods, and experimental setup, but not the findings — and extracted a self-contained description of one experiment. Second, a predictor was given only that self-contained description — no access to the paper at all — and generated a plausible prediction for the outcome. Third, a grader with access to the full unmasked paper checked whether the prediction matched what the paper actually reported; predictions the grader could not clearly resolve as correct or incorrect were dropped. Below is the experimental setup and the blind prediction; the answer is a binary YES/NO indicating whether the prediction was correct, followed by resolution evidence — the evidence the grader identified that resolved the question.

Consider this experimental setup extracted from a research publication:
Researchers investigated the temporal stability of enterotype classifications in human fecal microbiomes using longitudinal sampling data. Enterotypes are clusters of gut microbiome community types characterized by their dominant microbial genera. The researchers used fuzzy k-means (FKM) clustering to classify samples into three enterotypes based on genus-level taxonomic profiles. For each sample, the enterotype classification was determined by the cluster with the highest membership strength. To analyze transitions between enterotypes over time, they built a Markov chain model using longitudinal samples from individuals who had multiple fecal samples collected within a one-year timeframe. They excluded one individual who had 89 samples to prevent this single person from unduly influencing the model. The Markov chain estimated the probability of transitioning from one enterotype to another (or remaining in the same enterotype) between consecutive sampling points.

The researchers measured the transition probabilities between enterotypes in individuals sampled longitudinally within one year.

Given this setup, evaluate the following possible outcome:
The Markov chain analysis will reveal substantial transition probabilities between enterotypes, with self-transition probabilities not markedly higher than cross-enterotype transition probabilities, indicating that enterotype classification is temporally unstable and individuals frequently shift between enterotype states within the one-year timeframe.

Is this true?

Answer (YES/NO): NO